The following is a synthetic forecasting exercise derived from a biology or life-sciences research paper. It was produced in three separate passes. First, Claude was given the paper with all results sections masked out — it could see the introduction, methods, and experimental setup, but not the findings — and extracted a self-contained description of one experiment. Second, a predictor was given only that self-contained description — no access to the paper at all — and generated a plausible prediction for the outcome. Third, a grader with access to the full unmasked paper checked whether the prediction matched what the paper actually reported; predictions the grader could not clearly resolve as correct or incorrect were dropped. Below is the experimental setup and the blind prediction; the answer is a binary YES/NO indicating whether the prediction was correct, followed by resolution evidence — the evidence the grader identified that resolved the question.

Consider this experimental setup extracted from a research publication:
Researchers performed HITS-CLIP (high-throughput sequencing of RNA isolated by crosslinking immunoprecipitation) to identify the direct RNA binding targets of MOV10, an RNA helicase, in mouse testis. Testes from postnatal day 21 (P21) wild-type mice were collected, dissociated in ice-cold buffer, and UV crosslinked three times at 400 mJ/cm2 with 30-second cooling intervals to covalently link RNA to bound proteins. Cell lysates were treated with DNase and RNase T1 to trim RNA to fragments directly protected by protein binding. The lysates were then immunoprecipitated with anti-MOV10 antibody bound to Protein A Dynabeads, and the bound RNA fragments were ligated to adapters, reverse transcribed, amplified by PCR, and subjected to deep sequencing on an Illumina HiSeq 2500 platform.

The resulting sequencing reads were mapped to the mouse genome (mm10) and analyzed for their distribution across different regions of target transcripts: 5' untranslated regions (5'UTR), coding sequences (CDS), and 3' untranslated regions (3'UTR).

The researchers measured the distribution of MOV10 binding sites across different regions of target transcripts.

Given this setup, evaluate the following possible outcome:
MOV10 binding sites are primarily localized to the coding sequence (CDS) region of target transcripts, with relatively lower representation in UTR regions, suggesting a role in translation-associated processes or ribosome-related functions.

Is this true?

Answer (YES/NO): NO